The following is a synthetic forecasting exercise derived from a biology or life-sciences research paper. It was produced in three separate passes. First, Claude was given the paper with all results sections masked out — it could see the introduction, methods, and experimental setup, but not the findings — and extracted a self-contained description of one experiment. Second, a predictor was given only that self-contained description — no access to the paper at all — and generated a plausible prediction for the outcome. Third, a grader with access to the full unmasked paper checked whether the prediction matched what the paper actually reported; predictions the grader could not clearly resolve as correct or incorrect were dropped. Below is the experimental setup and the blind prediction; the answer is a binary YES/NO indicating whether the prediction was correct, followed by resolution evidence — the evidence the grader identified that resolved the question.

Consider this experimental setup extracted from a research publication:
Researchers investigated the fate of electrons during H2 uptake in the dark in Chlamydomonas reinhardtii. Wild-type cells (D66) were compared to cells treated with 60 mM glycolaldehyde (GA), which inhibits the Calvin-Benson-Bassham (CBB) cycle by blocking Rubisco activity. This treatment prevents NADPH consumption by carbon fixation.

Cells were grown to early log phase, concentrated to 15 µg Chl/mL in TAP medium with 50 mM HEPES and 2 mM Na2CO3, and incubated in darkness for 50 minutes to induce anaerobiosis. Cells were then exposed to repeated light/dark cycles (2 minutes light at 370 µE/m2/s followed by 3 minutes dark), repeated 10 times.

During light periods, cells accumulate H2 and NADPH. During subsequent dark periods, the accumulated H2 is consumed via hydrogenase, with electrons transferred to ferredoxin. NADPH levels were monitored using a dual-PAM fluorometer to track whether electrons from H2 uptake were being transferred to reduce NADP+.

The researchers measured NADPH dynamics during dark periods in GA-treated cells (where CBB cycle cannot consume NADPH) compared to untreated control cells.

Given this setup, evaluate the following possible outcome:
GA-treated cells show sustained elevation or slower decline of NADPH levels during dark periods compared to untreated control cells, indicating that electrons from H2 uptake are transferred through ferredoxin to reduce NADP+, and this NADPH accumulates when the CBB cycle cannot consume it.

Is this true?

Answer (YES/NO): NO